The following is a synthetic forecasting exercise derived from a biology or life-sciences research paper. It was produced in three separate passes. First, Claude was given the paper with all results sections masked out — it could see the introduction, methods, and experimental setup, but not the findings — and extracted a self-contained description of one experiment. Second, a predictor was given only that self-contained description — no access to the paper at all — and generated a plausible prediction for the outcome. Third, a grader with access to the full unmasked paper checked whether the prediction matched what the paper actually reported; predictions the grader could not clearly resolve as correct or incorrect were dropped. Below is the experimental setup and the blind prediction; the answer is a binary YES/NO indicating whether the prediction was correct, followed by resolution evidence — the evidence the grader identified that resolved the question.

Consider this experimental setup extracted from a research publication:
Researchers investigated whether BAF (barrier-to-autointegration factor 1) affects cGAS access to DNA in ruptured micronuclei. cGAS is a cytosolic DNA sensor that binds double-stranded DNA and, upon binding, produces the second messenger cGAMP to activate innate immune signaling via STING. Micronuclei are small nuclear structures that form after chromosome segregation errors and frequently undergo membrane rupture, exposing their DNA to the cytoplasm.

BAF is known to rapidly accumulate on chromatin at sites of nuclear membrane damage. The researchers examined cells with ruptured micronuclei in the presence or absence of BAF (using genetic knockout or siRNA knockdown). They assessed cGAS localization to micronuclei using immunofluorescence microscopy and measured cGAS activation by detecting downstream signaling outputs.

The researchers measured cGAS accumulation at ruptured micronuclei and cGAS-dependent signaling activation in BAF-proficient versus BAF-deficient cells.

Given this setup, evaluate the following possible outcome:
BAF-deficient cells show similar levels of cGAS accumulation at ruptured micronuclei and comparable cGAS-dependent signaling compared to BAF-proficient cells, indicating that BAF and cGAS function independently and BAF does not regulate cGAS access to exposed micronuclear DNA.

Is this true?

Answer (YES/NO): NO